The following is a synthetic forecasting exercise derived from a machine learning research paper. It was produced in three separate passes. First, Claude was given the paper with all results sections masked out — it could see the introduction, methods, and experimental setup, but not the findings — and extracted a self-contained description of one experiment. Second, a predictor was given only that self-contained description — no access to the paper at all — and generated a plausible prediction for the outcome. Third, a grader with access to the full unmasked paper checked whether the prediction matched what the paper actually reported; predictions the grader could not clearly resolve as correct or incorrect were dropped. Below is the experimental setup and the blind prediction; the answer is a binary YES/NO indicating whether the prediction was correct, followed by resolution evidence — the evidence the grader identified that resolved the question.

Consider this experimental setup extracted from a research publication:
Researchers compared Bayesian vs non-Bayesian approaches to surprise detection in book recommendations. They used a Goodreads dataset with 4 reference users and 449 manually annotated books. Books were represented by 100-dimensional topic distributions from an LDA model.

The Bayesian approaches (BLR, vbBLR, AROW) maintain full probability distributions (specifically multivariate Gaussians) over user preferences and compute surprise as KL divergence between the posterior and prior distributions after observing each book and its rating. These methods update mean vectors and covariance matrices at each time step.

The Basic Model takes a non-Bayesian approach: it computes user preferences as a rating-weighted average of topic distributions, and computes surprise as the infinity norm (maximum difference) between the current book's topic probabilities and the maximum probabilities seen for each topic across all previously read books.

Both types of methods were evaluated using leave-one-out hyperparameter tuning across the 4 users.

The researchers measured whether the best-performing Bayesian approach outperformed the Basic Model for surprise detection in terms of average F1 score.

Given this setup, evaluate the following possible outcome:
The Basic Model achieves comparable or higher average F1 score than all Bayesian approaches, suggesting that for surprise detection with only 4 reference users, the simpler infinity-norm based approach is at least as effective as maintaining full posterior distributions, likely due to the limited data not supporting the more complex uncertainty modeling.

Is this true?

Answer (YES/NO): NO